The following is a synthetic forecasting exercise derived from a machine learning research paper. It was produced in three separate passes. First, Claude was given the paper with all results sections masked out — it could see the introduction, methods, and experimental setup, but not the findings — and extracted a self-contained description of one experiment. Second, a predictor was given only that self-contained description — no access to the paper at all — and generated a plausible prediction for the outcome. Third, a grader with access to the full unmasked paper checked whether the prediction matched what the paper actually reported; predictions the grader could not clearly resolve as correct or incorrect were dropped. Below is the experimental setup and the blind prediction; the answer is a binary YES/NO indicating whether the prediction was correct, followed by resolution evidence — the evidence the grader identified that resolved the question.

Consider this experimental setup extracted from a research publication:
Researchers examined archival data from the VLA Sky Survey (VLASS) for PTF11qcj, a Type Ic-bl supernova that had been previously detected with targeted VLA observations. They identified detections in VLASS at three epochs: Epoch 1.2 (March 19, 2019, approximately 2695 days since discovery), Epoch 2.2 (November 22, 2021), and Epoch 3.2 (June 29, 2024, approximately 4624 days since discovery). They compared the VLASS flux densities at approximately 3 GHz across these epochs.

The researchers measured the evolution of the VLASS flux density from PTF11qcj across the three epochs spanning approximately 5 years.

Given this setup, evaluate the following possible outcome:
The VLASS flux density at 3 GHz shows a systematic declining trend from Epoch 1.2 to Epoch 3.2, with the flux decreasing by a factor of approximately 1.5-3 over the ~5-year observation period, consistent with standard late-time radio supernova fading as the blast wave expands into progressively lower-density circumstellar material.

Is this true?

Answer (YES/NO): NO